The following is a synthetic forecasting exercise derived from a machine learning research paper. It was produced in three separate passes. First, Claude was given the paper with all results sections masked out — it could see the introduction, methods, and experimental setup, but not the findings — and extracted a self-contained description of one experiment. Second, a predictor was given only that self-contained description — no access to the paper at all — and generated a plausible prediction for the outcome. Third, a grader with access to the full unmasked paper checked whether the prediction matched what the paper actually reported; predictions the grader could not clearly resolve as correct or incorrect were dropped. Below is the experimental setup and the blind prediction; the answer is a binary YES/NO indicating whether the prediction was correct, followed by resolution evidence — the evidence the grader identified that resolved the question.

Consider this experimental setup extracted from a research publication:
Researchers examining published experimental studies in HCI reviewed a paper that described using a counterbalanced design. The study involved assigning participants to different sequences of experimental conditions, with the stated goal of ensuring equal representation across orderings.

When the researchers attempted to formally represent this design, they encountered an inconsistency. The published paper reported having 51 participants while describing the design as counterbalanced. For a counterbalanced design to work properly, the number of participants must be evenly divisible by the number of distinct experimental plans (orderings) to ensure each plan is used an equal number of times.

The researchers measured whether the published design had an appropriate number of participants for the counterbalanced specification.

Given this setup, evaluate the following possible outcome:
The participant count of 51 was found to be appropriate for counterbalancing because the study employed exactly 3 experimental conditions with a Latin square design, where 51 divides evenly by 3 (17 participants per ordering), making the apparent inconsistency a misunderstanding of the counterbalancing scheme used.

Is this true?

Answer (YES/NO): NO